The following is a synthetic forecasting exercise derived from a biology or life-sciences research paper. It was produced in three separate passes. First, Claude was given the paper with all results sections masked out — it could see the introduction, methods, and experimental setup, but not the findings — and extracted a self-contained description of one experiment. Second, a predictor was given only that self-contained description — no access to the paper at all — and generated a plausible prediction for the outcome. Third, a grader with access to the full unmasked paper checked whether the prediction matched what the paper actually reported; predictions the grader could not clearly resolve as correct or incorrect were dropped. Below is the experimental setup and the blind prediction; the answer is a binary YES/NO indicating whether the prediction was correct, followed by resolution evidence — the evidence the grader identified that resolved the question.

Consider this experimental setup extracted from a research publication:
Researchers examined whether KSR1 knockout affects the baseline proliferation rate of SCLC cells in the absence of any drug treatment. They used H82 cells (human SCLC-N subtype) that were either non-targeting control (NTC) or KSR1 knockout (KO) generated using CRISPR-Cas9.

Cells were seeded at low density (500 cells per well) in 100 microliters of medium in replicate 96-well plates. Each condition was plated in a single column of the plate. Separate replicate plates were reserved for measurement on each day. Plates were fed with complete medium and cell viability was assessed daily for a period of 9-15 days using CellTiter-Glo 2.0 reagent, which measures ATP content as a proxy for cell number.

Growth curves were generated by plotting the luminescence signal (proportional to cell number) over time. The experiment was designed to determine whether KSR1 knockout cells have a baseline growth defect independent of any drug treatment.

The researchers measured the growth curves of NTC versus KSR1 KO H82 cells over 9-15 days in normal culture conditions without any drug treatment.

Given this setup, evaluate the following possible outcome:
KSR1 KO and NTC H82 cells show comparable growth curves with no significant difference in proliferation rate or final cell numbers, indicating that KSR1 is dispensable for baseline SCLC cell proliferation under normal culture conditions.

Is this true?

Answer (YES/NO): YES